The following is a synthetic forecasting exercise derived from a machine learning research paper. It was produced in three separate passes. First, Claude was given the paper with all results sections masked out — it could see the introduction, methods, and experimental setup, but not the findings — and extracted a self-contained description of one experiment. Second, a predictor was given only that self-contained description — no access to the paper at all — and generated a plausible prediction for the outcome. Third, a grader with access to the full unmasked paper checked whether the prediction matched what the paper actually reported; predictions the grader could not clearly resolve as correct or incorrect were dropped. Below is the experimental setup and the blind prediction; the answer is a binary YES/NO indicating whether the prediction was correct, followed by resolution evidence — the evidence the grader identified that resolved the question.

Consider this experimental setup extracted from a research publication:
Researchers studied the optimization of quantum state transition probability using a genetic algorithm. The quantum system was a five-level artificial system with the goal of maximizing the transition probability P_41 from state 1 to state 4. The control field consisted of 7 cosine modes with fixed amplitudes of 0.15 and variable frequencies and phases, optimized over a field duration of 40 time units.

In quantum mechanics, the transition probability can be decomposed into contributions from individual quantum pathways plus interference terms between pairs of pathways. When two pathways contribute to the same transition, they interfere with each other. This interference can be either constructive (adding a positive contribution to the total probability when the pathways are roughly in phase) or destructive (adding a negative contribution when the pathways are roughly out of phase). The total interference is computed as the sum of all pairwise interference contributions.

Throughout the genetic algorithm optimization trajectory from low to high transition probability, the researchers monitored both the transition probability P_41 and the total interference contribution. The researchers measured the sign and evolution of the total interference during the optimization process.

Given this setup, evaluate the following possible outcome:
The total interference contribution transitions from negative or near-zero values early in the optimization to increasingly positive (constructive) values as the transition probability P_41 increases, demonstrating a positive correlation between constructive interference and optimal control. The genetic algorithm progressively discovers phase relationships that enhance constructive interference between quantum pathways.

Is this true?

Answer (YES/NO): NO